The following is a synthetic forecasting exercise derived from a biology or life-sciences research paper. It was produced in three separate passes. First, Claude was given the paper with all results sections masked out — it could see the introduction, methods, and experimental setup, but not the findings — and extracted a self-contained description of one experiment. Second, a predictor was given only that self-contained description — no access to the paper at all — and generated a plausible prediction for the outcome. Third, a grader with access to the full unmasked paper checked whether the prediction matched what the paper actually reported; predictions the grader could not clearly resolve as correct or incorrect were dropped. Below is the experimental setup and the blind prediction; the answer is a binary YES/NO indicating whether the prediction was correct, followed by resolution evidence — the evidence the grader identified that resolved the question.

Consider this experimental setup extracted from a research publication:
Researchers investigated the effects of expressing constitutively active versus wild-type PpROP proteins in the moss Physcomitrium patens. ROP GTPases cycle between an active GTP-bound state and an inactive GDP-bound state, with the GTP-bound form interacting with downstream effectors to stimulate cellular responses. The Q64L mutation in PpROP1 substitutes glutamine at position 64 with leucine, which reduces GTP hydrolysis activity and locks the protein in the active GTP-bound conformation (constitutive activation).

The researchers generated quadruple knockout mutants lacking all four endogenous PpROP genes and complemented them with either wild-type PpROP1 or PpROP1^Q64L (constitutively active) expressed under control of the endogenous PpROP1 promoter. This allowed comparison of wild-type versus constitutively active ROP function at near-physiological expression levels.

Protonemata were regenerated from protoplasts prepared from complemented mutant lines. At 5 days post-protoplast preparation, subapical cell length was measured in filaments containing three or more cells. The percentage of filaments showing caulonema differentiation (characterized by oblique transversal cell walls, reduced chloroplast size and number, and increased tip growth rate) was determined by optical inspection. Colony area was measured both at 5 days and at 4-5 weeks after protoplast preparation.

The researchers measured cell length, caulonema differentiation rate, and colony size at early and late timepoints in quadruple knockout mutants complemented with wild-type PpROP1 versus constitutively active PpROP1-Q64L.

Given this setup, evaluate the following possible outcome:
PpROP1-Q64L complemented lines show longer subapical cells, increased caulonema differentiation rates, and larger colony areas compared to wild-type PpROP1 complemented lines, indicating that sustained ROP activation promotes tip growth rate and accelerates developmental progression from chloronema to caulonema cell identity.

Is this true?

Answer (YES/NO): NO